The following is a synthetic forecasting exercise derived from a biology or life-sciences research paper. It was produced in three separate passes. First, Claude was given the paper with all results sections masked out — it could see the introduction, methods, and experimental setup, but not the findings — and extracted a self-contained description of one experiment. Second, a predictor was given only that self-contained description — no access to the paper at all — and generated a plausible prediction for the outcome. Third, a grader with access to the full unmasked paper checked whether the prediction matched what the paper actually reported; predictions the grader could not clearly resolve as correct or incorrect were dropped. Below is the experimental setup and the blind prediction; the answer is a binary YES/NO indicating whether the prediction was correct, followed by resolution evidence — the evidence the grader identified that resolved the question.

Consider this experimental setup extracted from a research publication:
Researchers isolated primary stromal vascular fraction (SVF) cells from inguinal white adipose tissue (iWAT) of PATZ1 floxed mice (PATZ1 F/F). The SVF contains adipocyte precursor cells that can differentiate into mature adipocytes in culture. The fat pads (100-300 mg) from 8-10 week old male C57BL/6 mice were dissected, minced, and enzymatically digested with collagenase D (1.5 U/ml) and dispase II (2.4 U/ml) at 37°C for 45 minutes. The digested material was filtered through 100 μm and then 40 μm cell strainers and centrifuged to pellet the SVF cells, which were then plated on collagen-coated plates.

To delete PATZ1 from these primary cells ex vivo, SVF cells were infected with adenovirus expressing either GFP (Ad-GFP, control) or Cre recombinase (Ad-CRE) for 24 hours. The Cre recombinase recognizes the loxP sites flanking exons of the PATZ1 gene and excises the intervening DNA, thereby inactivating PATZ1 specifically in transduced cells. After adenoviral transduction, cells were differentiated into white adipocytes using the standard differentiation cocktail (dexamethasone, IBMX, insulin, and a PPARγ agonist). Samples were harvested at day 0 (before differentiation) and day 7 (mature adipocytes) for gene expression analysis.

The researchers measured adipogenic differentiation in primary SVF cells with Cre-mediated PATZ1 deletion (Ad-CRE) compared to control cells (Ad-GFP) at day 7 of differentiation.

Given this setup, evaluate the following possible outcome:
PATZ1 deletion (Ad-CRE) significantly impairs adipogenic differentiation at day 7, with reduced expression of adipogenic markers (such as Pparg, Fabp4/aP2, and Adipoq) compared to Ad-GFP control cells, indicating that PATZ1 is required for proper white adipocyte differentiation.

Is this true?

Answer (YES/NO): YES